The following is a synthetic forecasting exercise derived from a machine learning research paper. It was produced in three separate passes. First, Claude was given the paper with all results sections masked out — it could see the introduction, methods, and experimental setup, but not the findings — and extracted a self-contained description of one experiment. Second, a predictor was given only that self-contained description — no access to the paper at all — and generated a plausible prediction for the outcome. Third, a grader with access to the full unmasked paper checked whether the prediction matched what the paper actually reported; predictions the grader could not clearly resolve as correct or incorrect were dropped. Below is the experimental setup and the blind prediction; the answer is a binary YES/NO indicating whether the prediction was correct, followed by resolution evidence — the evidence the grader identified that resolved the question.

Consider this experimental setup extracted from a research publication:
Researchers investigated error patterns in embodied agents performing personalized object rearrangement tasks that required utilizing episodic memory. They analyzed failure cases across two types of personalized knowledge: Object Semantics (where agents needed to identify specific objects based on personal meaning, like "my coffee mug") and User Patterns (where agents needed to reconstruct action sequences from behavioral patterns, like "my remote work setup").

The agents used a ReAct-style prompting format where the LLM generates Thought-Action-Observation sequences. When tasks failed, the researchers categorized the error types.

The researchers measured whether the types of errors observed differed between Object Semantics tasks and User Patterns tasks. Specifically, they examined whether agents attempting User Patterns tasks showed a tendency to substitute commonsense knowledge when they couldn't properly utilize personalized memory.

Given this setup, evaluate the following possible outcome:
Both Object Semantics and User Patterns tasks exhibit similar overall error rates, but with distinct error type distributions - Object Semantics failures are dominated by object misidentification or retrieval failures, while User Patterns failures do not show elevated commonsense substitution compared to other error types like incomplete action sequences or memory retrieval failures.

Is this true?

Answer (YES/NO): NO